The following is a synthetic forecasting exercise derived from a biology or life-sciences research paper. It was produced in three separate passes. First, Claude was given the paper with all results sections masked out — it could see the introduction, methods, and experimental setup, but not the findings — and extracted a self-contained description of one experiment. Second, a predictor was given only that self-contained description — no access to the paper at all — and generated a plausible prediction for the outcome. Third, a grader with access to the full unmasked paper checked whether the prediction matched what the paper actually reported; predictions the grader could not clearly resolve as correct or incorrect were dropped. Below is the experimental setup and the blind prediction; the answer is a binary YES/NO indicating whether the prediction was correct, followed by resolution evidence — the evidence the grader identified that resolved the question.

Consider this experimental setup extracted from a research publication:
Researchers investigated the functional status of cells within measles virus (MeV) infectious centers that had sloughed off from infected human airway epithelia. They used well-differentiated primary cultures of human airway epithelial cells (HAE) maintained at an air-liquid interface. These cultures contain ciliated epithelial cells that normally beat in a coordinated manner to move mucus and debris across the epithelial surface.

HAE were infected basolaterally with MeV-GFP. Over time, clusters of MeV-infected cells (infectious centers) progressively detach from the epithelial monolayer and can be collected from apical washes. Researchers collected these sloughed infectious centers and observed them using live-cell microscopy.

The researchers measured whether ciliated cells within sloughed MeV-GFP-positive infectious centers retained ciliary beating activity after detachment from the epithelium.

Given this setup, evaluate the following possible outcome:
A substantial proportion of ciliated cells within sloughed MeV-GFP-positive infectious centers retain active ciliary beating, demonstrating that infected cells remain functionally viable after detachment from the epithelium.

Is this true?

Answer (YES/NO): NO